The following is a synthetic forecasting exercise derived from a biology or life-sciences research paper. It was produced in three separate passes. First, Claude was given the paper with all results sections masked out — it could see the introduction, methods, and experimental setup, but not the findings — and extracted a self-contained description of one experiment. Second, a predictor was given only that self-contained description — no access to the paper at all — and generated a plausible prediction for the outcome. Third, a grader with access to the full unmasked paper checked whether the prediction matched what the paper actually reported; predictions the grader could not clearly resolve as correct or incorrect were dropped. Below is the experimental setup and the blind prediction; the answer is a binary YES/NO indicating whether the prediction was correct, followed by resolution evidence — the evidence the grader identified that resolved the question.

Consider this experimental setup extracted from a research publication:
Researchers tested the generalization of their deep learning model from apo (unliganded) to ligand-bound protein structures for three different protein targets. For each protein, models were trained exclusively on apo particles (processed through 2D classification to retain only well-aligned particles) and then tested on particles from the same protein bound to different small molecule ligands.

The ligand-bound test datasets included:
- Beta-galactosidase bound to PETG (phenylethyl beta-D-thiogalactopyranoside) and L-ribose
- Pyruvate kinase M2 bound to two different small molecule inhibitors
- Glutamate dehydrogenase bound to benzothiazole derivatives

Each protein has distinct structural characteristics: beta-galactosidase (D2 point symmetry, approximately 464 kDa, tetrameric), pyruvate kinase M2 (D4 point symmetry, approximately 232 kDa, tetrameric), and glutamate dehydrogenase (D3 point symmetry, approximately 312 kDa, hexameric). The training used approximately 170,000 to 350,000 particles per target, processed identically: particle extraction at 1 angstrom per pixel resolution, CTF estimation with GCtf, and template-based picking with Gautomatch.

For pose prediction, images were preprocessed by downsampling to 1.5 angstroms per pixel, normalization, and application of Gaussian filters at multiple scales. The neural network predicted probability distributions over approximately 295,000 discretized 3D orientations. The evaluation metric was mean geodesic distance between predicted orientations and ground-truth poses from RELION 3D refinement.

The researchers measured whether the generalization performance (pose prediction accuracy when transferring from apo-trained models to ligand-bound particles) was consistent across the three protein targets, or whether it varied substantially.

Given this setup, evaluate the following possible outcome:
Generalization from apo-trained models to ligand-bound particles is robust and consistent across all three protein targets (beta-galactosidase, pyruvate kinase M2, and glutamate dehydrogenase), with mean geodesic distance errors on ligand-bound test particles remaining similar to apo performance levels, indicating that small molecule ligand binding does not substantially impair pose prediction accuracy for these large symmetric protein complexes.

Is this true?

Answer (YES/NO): YES